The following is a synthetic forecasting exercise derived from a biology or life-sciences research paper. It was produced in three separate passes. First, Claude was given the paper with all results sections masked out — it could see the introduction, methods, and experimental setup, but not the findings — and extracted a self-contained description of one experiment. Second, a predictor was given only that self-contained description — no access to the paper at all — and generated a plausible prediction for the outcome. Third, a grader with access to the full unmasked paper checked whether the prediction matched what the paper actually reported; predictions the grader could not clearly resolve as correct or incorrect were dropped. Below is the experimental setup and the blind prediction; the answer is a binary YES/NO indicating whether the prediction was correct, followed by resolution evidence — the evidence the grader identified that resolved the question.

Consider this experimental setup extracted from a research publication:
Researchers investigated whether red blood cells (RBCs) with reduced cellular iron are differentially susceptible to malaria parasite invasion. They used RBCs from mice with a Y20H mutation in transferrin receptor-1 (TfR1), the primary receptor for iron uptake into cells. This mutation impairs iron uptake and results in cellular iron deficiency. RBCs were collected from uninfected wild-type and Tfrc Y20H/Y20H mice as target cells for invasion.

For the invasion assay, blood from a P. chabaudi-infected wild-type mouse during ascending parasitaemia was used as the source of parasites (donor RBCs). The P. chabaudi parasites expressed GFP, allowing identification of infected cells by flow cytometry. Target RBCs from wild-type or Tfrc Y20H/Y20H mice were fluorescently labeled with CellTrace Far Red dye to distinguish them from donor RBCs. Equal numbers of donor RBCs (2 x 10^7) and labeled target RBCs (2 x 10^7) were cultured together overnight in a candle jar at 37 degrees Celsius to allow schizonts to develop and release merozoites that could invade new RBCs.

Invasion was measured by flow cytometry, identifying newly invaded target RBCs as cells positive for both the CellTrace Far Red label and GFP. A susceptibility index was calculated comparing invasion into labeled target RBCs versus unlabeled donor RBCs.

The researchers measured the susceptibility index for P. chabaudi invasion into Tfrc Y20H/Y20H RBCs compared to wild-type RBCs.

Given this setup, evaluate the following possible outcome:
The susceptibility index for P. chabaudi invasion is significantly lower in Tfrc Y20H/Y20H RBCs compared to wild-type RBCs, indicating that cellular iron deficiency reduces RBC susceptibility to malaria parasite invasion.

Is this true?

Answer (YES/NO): NO